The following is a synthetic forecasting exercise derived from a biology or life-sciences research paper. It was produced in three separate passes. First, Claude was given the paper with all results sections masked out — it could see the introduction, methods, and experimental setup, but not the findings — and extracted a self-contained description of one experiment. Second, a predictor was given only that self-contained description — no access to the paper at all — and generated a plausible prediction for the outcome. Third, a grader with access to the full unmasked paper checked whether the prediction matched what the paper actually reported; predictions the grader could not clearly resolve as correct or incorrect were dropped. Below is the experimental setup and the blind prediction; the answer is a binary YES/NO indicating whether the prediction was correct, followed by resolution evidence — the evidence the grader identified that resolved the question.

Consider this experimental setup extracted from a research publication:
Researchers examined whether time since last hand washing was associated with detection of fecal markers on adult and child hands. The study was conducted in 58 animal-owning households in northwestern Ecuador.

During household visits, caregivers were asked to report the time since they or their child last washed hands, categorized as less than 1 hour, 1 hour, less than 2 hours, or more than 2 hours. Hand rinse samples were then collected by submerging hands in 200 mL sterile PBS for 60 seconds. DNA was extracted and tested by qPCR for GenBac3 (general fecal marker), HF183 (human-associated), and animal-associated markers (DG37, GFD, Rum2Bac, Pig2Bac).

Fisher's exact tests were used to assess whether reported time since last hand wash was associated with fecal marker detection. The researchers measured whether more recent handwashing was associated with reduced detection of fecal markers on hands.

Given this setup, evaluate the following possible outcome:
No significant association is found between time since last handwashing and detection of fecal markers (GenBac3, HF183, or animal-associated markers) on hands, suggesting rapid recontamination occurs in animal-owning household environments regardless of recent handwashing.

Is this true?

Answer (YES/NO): YES